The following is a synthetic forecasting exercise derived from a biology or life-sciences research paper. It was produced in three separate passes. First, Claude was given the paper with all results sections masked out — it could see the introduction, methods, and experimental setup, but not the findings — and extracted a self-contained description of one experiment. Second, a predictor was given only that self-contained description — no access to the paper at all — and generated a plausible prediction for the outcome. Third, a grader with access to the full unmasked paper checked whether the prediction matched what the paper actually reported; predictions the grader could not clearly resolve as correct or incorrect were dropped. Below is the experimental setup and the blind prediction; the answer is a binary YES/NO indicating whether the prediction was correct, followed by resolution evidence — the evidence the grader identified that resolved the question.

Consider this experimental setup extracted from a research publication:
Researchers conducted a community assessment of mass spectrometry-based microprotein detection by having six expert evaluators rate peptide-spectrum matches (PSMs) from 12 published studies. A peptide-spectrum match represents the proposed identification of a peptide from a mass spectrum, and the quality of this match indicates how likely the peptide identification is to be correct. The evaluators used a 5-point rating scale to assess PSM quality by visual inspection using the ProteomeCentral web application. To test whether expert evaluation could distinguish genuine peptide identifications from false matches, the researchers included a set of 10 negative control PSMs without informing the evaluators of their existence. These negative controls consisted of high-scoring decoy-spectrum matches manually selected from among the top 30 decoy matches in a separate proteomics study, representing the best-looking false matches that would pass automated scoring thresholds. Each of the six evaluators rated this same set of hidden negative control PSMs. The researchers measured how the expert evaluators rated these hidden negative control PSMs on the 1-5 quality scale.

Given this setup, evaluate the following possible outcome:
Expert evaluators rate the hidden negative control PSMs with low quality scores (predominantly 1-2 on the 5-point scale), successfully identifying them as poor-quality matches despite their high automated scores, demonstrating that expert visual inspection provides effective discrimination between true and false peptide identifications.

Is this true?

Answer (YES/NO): YES